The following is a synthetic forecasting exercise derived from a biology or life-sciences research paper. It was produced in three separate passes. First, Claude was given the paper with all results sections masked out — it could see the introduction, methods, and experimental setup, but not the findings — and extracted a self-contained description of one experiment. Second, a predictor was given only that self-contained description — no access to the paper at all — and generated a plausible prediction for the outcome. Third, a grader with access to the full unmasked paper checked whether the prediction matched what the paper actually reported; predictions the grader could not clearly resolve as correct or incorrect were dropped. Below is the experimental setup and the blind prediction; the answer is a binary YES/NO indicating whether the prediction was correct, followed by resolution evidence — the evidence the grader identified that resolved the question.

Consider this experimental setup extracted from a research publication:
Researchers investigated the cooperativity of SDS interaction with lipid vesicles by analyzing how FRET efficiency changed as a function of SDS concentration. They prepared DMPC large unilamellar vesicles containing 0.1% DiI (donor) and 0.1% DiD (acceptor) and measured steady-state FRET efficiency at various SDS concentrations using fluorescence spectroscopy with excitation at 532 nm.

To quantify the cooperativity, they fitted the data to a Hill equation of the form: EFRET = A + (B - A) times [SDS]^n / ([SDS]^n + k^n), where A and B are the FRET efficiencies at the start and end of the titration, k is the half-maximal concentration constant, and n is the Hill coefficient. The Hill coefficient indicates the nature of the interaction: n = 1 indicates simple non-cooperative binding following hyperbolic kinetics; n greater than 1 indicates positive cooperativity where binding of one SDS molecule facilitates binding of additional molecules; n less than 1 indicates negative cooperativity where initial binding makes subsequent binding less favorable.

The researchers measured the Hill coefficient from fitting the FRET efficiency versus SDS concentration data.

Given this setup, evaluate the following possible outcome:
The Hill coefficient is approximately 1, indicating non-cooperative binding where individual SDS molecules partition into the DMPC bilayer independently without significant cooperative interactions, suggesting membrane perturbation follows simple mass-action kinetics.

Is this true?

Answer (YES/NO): NO